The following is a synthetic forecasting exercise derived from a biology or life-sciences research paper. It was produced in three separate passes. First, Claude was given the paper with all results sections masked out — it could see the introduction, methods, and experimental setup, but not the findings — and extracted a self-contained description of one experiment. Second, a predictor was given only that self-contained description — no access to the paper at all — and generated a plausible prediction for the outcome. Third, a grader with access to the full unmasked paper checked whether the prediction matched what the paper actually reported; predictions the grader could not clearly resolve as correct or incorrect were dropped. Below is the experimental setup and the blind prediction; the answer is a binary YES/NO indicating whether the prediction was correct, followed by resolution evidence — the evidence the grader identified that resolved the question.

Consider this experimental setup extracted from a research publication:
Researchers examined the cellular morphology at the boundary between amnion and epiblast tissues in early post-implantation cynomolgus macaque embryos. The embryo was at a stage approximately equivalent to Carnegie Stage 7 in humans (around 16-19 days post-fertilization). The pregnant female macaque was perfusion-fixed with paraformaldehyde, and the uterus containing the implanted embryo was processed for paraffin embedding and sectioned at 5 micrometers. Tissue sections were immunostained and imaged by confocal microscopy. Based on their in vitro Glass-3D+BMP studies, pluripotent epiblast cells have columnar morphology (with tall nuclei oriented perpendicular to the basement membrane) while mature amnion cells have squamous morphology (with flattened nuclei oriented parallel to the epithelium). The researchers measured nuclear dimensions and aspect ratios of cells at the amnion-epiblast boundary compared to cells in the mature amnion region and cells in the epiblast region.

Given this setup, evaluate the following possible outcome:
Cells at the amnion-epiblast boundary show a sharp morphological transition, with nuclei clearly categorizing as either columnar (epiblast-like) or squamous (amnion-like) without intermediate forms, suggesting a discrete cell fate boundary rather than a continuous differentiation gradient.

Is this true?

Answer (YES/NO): NO